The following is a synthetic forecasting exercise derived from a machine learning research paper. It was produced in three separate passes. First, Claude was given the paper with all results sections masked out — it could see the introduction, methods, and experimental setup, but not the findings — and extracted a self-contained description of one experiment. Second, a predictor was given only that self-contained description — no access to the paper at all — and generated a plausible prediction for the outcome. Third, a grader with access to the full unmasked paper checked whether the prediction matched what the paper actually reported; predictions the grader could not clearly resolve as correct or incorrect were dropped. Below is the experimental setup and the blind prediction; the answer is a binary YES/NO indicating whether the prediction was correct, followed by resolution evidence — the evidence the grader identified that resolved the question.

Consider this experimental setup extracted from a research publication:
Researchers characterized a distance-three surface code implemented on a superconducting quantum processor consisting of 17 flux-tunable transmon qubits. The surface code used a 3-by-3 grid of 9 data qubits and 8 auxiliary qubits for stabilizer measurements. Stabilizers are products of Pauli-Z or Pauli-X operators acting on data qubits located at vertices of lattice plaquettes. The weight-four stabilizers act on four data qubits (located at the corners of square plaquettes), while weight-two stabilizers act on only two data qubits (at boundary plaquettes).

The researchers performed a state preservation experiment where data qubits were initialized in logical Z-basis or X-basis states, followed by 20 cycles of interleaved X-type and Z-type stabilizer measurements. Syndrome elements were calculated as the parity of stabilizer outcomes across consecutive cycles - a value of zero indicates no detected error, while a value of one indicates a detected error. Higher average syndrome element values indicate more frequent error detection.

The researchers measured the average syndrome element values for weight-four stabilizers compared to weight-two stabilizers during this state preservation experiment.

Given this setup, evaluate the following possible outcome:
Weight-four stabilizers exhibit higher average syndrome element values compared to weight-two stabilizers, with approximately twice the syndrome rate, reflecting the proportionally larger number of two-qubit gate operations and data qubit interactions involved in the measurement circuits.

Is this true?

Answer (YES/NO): NO